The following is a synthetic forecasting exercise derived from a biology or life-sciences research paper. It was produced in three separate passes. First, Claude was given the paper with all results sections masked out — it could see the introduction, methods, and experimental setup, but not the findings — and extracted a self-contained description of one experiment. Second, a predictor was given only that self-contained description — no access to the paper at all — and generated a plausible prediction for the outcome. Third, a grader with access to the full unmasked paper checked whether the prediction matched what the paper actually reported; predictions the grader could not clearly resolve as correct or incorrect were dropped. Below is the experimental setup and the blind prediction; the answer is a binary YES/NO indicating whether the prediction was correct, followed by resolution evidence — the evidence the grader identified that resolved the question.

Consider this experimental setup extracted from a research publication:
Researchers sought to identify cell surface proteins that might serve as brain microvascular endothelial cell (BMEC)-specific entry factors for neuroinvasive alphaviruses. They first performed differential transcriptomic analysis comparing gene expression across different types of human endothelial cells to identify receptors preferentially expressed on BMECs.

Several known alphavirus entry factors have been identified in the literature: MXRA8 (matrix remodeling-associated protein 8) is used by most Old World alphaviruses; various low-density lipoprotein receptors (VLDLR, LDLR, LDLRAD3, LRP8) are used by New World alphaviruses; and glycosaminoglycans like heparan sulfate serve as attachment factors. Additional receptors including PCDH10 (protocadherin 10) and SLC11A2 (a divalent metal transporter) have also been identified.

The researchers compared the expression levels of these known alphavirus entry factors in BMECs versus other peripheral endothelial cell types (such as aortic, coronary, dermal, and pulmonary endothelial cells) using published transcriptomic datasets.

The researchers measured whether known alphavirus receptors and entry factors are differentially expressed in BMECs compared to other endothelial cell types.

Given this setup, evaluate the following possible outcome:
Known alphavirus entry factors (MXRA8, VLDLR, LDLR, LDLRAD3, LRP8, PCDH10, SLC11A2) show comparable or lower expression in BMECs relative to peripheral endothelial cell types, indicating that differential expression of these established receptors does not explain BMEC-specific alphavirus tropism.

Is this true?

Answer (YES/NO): NO